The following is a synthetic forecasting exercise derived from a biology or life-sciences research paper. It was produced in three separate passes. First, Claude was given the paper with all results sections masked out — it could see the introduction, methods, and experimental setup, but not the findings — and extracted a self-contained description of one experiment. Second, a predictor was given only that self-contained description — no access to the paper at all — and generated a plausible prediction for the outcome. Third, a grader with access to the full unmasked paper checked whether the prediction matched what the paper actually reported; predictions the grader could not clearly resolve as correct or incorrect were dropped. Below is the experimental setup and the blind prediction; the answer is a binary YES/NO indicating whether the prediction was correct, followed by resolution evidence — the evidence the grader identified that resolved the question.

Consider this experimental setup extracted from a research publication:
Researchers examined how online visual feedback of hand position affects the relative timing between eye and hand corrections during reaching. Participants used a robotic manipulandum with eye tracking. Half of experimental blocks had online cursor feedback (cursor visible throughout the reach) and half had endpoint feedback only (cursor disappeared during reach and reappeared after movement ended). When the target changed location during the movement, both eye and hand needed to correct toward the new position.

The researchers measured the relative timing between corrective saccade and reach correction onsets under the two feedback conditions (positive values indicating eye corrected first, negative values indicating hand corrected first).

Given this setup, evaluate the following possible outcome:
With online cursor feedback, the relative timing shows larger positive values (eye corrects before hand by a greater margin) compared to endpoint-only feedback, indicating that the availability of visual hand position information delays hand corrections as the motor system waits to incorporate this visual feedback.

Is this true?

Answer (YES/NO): NO